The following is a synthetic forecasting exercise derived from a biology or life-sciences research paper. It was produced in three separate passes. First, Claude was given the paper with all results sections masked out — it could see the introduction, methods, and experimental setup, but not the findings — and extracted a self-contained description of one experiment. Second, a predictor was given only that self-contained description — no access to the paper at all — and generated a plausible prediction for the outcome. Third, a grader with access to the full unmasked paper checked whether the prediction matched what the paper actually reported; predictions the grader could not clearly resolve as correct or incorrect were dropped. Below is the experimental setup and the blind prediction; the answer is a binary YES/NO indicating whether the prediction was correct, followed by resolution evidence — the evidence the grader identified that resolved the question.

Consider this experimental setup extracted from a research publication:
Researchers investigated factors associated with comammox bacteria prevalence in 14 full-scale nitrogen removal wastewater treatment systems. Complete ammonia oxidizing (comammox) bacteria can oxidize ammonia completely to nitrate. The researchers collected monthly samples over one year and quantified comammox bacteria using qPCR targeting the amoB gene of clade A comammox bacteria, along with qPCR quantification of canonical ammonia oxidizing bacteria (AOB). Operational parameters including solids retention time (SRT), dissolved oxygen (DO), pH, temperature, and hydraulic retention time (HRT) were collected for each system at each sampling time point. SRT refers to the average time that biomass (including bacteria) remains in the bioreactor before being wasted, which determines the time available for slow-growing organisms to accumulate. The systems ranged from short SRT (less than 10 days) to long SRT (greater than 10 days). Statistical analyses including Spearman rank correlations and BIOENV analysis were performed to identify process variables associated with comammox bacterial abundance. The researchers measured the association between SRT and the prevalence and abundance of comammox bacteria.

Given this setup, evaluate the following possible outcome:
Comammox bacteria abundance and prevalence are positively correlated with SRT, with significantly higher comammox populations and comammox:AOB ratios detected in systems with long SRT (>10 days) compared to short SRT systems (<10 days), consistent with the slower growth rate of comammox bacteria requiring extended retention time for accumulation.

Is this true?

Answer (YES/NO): YES